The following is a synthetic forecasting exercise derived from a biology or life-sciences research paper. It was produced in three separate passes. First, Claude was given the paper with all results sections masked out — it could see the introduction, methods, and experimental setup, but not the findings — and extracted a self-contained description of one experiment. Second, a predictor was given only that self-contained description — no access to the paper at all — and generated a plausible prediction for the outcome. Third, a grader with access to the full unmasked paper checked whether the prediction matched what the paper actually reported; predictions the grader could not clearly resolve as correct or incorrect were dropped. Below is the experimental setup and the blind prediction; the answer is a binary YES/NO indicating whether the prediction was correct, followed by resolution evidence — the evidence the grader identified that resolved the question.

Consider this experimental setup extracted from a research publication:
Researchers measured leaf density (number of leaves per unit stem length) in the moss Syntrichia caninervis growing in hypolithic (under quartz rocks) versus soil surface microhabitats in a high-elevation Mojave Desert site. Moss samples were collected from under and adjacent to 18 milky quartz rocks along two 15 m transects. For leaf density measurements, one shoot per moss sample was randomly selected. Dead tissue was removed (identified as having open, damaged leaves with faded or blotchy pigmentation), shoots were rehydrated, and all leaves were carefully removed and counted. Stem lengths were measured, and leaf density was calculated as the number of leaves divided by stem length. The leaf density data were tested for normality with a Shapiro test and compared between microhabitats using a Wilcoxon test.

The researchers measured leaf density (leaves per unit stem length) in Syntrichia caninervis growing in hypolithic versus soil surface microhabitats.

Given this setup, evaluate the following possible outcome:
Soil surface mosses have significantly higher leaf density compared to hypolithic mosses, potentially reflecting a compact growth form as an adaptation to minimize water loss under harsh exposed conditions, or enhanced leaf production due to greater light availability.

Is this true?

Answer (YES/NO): YES